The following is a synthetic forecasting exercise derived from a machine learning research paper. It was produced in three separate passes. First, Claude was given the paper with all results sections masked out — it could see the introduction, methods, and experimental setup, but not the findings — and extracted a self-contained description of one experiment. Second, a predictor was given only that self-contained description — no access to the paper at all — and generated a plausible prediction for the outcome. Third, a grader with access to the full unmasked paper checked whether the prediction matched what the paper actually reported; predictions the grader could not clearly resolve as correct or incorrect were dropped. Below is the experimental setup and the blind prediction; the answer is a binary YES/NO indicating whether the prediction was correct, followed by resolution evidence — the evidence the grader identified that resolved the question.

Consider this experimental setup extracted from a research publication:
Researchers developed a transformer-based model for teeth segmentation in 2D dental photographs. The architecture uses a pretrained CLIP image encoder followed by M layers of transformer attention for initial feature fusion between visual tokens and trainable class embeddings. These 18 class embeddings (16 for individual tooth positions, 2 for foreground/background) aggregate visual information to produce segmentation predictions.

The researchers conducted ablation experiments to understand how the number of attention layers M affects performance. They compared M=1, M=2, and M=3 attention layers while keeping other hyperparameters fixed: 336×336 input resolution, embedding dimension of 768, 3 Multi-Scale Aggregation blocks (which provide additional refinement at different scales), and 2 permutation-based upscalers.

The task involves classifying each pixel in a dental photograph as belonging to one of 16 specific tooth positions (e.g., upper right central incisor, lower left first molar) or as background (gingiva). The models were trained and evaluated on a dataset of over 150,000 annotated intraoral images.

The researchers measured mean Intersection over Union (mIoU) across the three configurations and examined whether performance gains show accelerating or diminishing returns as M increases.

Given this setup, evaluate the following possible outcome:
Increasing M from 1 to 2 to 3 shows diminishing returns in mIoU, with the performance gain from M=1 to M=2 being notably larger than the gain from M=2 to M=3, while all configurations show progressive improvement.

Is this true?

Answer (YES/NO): NO